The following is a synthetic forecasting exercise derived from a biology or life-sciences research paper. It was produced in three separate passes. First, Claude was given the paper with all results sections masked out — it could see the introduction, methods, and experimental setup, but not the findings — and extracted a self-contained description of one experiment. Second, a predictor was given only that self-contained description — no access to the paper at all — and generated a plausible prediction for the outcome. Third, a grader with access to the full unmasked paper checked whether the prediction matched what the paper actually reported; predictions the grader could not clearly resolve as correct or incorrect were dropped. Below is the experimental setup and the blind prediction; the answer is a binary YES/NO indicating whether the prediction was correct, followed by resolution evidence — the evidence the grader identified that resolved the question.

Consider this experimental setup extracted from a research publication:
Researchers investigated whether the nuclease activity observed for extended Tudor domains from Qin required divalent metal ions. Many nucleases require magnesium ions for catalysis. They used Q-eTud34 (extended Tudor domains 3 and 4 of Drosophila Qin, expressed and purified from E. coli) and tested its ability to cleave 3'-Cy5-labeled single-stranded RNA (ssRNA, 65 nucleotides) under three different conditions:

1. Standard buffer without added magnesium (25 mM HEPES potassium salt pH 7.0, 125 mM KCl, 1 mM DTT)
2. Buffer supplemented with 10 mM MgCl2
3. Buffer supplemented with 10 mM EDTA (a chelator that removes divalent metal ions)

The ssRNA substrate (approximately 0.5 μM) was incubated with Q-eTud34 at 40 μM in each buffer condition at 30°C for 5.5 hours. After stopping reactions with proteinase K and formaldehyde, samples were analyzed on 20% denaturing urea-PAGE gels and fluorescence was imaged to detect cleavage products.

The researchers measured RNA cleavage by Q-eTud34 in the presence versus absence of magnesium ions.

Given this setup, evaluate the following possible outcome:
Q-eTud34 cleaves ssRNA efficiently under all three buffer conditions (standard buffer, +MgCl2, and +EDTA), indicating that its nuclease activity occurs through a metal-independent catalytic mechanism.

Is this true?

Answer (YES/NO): NO